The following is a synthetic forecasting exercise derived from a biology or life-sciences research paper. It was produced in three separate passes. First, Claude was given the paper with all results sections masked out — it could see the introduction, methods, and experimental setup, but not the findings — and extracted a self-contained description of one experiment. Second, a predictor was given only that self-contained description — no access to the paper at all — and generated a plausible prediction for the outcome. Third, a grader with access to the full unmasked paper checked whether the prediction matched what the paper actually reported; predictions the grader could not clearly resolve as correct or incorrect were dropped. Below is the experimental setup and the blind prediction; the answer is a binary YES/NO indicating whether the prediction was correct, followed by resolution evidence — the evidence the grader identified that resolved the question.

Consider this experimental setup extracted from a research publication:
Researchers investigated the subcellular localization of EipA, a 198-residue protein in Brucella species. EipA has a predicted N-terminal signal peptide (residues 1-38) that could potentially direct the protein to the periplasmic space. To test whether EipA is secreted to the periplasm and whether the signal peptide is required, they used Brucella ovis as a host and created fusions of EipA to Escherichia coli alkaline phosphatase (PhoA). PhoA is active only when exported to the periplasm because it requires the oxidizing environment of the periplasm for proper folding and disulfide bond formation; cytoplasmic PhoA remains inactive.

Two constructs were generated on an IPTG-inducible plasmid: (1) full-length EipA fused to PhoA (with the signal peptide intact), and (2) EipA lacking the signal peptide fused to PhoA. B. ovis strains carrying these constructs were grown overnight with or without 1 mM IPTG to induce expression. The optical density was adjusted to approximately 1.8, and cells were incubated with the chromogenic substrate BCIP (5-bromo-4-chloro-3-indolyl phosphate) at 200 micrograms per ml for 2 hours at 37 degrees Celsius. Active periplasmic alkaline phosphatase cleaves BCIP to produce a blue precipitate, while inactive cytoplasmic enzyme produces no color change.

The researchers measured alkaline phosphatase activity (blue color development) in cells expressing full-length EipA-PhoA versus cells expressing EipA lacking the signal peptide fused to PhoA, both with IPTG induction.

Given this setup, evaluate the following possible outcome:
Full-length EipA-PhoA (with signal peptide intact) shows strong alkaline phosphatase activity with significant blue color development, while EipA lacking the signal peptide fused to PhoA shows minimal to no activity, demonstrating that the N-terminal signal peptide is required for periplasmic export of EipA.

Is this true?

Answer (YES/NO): YES